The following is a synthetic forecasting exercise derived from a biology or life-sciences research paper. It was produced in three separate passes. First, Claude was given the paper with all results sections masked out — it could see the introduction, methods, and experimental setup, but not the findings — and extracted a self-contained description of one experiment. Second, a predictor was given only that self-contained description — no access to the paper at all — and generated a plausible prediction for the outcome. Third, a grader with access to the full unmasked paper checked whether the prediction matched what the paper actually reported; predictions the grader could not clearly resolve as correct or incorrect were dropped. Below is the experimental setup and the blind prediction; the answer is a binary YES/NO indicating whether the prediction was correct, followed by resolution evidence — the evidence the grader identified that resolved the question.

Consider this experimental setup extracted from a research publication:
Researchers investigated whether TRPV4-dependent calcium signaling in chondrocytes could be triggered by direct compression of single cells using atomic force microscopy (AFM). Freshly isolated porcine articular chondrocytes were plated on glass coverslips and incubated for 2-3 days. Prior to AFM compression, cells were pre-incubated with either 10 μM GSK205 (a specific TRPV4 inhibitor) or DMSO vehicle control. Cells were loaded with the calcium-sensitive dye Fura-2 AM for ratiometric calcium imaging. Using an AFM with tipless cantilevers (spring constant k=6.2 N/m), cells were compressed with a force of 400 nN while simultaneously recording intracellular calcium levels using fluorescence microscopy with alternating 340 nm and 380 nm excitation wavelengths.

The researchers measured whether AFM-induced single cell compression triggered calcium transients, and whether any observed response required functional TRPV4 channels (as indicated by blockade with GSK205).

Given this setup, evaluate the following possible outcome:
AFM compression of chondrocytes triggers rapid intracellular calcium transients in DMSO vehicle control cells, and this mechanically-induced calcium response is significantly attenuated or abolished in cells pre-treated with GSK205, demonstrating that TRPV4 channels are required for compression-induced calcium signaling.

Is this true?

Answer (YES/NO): NO